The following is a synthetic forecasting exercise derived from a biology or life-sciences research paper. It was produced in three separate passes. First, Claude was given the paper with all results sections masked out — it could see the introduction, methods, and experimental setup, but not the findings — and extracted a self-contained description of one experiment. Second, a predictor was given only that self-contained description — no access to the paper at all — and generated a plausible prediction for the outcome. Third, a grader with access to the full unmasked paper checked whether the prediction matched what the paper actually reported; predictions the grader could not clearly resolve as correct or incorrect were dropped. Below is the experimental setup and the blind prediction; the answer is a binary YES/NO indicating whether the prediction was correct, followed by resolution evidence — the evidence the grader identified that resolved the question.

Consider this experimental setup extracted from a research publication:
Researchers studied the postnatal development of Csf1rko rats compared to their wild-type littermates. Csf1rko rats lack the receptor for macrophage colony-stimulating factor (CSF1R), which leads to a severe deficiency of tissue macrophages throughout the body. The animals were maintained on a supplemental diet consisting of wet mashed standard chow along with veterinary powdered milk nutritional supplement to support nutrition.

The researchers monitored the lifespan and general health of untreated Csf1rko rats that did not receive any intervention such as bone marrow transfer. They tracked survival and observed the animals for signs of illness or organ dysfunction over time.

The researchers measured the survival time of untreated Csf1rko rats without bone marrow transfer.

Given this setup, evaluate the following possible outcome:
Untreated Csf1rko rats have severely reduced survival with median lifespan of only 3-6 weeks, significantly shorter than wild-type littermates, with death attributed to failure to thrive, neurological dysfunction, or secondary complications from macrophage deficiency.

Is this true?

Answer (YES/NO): NO